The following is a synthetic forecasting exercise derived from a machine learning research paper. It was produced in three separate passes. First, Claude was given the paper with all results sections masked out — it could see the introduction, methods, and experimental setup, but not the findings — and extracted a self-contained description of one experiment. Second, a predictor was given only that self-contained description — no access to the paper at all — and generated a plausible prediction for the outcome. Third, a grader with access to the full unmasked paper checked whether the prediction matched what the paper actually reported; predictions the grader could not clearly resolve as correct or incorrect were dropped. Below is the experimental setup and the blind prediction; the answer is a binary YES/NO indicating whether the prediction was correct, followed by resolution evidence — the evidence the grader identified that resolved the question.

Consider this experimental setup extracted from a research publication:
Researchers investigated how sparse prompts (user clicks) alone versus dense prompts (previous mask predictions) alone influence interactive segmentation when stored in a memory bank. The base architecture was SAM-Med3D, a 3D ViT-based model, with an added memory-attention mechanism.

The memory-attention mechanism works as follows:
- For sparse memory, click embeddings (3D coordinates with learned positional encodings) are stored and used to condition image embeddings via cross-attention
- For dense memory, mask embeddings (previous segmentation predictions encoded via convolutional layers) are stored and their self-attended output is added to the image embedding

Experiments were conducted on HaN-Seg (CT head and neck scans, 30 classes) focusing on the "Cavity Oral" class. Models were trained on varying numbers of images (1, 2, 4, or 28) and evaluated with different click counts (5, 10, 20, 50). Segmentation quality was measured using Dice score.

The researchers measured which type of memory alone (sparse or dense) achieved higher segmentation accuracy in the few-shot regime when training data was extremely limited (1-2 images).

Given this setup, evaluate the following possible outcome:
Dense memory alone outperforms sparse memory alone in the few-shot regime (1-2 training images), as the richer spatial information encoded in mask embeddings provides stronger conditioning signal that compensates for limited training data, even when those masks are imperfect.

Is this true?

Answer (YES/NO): YES